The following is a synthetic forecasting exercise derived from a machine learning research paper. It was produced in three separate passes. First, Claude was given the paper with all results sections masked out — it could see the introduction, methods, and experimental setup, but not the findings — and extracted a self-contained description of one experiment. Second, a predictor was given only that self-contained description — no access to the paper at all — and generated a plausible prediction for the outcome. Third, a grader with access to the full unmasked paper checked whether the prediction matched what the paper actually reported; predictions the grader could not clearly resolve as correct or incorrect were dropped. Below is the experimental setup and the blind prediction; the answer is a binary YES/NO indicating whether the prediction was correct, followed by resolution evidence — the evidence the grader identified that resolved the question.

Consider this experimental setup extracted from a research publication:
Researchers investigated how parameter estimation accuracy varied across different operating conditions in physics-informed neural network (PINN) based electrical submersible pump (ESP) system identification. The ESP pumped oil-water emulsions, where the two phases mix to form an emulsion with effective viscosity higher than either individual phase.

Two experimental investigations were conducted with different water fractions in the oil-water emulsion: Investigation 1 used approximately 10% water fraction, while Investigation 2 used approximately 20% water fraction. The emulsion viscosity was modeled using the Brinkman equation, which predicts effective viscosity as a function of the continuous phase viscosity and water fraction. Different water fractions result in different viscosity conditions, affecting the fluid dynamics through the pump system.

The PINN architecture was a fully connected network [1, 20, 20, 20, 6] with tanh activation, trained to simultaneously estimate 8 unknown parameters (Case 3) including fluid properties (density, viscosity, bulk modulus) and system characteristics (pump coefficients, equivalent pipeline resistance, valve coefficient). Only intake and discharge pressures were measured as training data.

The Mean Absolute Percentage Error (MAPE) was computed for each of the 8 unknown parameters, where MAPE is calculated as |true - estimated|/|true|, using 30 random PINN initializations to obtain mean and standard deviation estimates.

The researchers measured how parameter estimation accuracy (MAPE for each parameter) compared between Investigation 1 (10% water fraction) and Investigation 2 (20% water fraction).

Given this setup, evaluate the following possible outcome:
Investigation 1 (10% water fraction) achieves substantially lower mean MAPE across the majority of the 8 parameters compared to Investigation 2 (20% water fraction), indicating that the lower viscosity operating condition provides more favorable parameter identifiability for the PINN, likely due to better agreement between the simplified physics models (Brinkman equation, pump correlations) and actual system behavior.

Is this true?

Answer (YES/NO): NO